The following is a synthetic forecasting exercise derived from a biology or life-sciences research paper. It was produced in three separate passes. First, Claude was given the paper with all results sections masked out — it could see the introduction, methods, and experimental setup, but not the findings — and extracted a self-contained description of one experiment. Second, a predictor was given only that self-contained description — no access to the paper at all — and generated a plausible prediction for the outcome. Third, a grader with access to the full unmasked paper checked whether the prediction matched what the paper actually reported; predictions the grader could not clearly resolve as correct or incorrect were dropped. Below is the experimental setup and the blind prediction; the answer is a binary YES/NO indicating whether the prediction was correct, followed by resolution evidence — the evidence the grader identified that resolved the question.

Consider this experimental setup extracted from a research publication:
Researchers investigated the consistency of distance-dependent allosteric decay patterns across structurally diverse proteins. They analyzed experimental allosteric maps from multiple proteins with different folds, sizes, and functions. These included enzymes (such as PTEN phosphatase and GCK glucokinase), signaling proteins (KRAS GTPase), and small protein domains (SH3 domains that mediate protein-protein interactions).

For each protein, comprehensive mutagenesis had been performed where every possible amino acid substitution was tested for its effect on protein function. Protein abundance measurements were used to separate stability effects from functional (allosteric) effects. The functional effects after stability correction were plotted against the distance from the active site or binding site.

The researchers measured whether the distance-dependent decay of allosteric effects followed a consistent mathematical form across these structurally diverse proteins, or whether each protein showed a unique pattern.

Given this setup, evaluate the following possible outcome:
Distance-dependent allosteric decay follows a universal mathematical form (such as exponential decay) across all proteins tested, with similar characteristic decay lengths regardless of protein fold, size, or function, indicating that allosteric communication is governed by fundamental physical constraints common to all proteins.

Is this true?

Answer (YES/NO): NO